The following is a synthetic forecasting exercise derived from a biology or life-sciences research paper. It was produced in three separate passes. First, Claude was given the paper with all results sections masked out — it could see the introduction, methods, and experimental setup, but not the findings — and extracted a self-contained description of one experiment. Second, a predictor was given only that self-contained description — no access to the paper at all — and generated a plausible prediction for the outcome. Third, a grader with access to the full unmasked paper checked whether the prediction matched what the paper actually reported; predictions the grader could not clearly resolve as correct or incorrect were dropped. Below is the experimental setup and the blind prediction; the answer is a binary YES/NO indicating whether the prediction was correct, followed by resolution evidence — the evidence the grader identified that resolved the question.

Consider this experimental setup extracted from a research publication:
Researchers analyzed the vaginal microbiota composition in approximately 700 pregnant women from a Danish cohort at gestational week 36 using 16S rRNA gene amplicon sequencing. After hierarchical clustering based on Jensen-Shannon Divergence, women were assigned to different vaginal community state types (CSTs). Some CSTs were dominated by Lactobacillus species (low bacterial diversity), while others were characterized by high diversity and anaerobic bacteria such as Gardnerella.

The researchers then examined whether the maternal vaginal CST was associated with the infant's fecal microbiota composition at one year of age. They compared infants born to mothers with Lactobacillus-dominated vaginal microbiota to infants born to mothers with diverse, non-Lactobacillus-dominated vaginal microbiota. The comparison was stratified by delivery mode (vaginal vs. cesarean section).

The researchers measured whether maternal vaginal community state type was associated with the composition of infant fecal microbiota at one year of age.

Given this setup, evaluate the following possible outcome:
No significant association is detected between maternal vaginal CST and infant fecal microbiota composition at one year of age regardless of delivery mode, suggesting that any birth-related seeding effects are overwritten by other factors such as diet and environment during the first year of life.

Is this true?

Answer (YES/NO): YES